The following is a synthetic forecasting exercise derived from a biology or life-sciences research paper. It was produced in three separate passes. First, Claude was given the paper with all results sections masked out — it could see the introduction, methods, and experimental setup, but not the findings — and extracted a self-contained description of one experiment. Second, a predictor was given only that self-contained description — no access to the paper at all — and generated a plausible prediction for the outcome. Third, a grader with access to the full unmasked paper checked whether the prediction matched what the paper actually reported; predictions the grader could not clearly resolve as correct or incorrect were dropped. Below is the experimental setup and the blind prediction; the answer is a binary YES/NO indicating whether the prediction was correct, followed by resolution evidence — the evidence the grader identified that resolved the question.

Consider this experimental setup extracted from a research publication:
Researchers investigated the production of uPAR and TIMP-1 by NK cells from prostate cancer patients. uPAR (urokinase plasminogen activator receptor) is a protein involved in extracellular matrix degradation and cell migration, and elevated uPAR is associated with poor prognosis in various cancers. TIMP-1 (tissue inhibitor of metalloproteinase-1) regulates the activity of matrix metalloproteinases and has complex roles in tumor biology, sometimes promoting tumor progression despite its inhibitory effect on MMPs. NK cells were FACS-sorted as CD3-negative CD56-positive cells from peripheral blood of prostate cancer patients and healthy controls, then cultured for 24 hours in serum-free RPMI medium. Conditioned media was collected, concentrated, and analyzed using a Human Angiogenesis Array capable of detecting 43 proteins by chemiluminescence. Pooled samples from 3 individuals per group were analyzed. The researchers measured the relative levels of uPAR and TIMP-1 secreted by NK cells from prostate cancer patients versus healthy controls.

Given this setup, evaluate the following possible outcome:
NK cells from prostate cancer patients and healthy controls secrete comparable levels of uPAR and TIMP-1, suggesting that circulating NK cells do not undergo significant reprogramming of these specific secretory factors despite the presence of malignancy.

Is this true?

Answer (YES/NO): NO